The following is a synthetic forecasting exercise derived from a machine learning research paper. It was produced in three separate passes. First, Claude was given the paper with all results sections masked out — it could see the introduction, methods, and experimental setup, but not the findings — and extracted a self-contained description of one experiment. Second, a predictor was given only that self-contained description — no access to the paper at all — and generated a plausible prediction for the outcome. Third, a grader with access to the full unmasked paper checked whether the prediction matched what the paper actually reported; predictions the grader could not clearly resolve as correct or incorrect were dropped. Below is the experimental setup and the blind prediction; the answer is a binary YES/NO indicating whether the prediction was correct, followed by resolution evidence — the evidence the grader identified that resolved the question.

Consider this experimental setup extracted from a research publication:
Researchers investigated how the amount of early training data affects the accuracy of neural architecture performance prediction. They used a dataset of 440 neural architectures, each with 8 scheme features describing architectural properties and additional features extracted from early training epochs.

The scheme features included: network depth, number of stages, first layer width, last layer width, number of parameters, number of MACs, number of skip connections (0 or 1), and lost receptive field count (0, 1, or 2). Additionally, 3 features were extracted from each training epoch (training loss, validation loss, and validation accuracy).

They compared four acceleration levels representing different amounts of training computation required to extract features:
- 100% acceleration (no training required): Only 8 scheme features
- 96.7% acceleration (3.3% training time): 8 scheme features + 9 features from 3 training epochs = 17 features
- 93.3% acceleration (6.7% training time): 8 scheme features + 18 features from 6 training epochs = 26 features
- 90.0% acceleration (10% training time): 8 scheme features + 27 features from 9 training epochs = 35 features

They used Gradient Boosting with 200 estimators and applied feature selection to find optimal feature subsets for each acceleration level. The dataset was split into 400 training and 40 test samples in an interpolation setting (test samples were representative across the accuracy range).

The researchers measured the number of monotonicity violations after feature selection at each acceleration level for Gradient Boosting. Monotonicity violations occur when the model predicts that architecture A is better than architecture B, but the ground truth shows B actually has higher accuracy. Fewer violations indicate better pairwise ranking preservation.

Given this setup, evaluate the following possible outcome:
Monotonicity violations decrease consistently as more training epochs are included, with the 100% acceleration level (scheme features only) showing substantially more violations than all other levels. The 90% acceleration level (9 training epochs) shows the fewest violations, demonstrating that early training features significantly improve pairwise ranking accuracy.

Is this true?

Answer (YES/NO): NO